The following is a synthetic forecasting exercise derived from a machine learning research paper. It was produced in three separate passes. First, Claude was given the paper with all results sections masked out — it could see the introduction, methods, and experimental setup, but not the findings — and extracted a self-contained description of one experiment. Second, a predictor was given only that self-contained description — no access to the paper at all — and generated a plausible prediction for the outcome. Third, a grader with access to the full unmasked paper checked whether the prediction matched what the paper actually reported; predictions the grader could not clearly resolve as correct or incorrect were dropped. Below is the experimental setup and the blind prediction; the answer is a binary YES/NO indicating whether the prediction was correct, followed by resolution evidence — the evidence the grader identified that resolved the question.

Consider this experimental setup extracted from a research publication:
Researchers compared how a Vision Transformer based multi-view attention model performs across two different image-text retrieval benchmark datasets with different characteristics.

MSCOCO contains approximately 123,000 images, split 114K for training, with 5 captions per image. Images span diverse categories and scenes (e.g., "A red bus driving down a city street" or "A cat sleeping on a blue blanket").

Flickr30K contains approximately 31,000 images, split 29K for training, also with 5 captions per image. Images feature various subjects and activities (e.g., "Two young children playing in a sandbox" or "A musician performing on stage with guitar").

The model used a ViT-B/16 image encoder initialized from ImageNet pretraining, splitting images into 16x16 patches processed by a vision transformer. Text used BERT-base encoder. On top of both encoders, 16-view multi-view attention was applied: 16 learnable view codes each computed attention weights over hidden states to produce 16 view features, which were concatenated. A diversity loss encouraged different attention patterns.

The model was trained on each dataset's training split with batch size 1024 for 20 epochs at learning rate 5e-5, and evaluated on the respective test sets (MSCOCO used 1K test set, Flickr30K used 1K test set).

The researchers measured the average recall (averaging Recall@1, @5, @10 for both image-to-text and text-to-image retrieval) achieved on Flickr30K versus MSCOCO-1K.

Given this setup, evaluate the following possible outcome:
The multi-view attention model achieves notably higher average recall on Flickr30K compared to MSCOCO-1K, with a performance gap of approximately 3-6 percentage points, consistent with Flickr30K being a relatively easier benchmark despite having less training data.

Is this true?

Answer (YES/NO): NO